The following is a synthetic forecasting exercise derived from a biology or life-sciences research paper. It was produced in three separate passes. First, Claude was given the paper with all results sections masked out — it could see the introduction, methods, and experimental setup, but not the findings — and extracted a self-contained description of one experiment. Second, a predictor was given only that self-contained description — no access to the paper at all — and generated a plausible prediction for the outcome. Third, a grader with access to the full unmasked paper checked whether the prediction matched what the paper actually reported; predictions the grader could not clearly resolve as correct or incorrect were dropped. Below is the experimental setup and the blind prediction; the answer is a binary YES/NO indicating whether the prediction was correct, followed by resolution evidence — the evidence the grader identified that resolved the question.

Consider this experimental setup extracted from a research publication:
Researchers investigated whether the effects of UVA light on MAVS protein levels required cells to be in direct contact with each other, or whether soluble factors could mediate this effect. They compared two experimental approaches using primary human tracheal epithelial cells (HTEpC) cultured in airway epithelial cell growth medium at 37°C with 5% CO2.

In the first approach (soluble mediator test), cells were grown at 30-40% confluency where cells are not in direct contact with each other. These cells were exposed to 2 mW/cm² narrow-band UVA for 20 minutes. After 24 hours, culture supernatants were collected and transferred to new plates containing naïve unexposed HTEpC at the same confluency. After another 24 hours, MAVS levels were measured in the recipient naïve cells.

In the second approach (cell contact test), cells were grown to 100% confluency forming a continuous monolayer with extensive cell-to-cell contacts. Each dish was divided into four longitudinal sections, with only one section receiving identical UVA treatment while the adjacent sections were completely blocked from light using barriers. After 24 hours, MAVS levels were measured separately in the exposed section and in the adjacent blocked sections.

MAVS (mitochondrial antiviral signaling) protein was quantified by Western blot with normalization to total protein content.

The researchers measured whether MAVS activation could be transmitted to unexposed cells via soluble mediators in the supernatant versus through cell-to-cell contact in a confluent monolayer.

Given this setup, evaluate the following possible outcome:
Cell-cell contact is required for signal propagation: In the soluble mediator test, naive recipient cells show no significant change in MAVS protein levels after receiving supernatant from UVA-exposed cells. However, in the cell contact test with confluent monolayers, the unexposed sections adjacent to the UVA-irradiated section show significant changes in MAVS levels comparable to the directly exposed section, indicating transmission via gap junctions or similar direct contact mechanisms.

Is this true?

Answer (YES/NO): NO